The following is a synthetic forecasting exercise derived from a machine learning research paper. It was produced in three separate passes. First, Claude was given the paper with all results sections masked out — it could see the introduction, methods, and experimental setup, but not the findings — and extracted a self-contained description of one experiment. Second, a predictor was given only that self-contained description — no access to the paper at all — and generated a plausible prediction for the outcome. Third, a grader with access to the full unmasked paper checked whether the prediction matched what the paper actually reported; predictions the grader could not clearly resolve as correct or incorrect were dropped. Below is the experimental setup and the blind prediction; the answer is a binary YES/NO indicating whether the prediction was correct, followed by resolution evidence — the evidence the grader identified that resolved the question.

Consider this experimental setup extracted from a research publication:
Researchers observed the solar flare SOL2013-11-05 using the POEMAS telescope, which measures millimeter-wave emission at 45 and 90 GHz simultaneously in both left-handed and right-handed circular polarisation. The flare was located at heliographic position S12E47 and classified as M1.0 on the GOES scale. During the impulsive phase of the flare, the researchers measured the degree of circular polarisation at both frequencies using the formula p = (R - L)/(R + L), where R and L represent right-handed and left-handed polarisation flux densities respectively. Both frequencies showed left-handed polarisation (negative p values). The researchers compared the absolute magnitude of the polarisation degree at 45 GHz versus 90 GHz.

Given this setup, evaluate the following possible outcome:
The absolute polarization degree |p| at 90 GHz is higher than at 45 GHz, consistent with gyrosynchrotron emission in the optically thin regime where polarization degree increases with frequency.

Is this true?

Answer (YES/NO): NO